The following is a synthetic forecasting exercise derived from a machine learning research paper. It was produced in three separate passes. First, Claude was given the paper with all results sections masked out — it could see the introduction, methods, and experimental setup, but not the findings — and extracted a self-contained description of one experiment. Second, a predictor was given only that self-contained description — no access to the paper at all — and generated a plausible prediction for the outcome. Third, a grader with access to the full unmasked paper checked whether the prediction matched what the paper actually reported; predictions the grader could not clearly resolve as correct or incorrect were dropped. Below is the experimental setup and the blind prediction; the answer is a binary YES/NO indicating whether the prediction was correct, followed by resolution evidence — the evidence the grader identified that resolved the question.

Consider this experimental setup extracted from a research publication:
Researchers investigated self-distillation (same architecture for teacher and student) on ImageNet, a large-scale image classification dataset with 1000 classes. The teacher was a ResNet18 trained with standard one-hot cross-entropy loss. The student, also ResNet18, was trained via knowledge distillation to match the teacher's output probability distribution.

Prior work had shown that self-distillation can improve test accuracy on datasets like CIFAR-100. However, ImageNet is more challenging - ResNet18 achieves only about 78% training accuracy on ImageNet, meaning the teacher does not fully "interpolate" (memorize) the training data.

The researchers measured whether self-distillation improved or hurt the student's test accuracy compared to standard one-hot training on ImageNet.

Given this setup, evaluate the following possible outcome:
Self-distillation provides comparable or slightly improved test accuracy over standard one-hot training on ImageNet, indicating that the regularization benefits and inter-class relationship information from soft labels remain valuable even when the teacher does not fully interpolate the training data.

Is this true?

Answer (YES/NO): YES